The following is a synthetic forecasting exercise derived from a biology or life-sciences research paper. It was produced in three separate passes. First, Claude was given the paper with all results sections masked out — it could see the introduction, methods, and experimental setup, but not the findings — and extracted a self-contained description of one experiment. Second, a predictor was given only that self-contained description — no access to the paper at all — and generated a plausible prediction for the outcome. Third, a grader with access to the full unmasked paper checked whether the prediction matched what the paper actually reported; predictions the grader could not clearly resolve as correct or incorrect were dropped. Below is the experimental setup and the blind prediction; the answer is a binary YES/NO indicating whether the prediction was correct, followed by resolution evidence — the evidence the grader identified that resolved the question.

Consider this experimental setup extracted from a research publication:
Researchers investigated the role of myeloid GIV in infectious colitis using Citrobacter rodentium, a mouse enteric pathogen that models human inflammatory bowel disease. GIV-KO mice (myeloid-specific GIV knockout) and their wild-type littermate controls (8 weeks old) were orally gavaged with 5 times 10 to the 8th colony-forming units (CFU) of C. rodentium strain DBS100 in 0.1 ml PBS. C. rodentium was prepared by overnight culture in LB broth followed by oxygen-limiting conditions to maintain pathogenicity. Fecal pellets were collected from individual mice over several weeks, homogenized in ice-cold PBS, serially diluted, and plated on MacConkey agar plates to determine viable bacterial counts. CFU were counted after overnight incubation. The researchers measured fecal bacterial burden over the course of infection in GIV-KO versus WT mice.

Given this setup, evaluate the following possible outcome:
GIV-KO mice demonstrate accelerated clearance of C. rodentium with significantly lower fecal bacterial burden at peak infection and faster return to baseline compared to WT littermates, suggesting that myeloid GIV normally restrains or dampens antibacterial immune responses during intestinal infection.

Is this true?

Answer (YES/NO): NO